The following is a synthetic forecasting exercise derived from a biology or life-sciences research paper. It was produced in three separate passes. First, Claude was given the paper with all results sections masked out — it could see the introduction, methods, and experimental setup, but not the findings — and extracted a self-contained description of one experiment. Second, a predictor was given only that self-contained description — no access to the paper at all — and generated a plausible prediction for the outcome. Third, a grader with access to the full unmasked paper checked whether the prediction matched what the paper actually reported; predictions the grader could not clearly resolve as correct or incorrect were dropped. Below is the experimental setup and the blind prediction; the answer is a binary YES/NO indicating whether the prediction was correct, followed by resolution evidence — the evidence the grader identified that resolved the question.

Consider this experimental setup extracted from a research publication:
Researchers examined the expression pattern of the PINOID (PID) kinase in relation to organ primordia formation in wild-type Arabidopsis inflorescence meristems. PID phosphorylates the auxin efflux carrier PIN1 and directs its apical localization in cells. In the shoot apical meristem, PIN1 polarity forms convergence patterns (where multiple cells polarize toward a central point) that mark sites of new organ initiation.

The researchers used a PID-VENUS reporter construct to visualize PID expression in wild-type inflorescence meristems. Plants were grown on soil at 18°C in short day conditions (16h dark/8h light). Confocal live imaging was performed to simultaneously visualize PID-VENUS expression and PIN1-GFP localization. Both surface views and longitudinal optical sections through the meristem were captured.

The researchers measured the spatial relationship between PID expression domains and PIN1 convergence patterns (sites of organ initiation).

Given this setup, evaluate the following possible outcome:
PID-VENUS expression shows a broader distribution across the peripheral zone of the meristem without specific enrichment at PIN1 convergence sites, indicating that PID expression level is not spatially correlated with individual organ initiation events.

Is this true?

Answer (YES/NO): YES